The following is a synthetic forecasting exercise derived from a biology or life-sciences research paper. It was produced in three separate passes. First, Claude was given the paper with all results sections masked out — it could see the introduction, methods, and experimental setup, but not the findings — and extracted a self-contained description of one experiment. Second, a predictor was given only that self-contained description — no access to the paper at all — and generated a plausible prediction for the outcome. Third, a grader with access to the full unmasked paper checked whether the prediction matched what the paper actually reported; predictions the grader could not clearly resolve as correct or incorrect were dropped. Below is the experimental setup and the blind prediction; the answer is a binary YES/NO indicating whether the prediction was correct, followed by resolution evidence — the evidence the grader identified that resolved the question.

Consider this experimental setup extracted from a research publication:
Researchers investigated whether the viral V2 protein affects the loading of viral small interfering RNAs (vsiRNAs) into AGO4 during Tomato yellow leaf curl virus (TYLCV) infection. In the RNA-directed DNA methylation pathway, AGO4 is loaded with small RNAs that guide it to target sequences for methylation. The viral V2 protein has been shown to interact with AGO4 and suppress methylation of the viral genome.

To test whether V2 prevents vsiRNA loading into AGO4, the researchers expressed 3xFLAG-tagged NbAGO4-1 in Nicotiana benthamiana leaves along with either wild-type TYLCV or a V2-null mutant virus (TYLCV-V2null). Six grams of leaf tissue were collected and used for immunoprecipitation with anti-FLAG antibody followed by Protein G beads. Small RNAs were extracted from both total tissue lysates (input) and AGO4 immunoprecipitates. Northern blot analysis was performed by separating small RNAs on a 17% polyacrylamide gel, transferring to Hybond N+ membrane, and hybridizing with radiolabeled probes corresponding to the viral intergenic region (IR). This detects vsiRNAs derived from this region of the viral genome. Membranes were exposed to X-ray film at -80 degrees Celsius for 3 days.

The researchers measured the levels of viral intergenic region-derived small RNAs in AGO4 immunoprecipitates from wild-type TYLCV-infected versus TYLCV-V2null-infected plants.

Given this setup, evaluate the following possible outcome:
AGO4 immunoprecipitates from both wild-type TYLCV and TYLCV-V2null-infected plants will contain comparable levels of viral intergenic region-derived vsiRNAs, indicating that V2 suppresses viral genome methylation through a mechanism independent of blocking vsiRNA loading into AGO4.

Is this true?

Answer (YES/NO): NO